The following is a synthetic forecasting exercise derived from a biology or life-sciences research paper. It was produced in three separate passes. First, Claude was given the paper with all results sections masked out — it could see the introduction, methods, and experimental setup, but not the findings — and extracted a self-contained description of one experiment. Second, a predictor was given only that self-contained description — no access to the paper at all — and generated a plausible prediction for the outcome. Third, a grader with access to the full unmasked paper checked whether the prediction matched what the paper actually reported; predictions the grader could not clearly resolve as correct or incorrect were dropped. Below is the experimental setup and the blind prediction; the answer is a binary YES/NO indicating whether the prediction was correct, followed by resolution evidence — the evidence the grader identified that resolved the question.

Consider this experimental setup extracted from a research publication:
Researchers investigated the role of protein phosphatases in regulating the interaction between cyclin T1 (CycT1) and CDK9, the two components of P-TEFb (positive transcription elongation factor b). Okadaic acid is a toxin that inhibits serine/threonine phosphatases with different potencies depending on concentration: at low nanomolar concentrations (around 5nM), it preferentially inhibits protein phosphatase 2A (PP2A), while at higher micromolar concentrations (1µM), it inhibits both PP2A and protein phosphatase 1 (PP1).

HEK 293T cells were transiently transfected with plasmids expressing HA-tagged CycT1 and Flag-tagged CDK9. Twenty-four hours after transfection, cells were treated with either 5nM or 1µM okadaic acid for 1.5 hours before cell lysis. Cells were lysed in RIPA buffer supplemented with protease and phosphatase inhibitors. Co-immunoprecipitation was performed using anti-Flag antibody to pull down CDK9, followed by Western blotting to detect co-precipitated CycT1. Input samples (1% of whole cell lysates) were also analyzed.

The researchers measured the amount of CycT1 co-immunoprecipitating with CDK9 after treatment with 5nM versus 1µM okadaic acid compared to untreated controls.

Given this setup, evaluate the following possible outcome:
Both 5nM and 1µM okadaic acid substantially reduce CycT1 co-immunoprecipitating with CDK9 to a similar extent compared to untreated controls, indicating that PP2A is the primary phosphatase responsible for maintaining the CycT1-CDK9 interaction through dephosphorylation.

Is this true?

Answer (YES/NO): NO